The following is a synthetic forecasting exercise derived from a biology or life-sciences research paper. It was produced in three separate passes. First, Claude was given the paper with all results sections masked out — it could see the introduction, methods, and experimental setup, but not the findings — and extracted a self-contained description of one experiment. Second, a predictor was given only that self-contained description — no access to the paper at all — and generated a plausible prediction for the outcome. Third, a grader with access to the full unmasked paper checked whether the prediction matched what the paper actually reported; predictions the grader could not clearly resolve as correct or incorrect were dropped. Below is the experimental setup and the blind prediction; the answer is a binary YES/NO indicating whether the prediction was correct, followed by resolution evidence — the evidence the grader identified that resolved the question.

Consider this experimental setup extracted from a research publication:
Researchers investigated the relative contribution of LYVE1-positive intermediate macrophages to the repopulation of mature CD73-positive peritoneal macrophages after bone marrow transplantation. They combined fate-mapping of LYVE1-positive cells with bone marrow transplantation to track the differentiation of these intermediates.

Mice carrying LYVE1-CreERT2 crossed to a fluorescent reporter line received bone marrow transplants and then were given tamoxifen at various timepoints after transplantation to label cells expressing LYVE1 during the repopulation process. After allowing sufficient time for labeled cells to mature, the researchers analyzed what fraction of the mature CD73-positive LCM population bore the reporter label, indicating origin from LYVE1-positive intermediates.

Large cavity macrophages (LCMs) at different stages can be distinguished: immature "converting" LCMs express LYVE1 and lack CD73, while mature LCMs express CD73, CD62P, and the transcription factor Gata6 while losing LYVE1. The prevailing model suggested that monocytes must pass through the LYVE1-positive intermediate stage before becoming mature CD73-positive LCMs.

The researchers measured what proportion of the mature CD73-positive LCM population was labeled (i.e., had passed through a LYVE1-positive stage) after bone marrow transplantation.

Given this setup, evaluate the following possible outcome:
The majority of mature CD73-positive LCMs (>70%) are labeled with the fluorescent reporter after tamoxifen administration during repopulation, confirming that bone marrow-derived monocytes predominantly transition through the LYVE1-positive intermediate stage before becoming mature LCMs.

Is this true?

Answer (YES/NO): NO